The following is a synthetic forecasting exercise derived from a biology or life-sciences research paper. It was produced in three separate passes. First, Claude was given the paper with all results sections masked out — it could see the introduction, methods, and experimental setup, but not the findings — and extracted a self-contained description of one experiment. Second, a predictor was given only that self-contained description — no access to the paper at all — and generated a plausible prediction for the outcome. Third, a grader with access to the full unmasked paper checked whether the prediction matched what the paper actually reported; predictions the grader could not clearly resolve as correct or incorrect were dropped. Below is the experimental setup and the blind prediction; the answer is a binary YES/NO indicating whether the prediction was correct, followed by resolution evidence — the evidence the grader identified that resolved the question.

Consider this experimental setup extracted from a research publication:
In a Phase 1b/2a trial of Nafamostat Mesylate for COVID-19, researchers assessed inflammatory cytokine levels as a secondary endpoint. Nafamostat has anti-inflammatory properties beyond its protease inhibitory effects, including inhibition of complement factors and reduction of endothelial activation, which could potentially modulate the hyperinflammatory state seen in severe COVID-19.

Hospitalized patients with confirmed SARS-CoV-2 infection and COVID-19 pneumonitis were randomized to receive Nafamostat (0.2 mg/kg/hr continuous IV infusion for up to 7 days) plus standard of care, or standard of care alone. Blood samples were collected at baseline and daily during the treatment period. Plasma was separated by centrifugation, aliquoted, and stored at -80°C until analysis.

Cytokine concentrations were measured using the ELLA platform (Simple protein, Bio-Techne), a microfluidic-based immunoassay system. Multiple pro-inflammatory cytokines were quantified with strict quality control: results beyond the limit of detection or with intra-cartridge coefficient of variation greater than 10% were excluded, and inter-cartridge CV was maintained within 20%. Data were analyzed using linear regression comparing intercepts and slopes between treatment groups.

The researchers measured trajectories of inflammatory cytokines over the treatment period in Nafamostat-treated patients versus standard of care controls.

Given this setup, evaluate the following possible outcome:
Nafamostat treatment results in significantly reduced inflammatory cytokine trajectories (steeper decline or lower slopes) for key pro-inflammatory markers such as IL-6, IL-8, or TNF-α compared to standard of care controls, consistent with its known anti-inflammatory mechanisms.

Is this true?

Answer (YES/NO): NO